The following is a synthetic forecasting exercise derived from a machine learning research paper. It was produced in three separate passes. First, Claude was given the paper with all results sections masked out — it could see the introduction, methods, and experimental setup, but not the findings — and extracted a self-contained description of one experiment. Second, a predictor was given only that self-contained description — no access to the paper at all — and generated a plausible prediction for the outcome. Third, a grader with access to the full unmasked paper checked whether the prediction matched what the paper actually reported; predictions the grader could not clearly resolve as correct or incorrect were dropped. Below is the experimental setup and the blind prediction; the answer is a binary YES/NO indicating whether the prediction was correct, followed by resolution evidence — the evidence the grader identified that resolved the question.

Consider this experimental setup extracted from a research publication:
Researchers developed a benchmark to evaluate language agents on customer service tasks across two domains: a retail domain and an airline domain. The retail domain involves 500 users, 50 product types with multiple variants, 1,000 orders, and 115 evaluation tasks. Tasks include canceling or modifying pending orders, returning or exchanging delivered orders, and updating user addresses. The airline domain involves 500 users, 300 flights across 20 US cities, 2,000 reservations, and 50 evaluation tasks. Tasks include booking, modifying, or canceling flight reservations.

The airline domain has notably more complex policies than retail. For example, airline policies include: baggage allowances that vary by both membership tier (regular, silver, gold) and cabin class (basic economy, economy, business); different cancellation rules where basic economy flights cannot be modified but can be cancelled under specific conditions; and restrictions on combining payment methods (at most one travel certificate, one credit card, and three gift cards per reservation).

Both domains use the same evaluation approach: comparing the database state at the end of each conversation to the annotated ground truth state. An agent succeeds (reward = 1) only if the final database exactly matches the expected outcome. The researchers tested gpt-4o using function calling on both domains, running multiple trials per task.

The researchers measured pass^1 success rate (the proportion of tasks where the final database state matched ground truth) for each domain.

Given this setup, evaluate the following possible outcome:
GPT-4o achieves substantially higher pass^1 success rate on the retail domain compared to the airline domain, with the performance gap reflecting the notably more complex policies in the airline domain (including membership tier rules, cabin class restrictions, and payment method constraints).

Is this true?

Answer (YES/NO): YES